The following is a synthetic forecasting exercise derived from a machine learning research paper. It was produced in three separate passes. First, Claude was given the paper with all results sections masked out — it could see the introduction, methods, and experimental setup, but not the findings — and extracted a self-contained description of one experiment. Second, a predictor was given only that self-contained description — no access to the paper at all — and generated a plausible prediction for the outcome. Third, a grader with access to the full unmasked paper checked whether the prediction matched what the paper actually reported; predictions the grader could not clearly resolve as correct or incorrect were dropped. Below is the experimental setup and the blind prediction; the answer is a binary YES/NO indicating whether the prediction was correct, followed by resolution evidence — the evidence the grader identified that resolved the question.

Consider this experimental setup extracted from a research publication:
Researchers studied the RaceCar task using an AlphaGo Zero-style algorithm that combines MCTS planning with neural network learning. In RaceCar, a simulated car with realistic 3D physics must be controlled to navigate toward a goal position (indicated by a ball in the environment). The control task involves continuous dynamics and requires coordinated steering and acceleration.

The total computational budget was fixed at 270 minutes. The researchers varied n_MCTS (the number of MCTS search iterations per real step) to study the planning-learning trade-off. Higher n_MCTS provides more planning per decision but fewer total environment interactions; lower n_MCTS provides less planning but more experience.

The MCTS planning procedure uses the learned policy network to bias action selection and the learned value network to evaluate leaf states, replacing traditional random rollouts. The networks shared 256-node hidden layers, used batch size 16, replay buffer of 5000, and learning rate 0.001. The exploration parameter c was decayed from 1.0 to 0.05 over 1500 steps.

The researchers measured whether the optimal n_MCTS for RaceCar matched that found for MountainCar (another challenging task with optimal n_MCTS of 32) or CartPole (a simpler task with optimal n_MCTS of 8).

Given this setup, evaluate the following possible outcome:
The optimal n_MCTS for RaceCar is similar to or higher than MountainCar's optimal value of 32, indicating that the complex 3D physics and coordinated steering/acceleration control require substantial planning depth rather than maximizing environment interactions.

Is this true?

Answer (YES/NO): YES